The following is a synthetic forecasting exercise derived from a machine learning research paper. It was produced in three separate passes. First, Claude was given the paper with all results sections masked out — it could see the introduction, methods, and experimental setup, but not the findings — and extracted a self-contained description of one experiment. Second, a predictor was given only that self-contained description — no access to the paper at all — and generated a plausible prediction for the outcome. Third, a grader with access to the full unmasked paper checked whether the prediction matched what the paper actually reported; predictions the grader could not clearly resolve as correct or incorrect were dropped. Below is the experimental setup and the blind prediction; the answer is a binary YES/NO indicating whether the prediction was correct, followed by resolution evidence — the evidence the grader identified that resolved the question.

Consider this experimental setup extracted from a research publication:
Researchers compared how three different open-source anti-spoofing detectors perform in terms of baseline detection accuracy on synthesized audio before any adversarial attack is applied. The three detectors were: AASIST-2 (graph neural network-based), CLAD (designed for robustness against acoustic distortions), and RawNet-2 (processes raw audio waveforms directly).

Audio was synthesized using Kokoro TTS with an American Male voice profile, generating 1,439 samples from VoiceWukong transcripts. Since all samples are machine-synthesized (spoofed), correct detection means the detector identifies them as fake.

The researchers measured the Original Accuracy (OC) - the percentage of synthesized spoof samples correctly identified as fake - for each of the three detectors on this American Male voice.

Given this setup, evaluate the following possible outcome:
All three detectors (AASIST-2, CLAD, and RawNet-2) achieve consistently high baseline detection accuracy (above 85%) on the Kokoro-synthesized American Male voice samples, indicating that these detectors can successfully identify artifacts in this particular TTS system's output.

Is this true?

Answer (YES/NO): NO